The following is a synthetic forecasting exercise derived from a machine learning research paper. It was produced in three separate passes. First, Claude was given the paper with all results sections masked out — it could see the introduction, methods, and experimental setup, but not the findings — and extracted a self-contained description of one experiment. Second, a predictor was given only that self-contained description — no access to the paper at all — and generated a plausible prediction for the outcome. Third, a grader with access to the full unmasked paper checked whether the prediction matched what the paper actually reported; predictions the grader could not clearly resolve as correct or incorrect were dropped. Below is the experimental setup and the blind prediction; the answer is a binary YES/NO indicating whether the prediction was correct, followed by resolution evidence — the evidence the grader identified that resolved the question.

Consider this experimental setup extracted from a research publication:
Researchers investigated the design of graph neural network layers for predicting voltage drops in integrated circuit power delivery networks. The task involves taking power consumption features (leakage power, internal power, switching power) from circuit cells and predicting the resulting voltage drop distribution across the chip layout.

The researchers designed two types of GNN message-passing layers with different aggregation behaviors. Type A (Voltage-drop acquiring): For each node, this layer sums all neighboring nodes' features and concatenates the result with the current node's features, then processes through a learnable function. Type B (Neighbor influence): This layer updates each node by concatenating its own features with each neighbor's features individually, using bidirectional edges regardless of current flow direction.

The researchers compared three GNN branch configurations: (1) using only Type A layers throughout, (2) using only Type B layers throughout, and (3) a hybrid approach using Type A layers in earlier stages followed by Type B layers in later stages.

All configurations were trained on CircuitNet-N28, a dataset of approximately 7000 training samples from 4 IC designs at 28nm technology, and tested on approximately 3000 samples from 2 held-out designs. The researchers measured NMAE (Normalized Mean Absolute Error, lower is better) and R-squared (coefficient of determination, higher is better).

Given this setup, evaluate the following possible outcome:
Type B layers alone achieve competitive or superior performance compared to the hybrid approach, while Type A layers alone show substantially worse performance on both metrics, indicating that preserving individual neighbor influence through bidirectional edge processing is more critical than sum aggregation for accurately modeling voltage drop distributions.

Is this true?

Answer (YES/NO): NO